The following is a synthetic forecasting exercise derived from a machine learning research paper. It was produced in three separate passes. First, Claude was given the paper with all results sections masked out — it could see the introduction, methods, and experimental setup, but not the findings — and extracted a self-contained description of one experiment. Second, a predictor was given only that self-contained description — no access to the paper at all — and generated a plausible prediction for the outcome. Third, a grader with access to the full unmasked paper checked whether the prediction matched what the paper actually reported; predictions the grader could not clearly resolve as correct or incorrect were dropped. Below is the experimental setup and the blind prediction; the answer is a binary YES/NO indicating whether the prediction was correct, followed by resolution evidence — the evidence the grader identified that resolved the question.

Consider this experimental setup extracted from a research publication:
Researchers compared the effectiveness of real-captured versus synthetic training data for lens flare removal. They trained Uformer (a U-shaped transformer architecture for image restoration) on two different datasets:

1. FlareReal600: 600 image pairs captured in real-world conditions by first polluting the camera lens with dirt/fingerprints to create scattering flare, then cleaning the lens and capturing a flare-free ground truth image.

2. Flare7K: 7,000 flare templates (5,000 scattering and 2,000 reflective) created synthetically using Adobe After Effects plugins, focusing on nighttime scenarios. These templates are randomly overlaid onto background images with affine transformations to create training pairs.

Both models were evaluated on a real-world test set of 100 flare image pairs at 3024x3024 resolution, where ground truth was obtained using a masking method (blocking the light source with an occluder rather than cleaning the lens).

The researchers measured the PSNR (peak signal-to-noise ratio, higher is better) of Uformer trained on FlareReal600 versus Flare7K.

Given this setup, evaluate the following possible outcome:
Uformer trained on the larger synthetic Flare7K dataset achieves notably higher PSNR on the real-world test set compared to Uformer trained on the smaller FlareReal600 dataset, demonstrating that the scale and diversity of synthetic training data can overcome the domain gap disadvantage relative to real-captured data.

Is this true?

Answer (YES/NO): NO